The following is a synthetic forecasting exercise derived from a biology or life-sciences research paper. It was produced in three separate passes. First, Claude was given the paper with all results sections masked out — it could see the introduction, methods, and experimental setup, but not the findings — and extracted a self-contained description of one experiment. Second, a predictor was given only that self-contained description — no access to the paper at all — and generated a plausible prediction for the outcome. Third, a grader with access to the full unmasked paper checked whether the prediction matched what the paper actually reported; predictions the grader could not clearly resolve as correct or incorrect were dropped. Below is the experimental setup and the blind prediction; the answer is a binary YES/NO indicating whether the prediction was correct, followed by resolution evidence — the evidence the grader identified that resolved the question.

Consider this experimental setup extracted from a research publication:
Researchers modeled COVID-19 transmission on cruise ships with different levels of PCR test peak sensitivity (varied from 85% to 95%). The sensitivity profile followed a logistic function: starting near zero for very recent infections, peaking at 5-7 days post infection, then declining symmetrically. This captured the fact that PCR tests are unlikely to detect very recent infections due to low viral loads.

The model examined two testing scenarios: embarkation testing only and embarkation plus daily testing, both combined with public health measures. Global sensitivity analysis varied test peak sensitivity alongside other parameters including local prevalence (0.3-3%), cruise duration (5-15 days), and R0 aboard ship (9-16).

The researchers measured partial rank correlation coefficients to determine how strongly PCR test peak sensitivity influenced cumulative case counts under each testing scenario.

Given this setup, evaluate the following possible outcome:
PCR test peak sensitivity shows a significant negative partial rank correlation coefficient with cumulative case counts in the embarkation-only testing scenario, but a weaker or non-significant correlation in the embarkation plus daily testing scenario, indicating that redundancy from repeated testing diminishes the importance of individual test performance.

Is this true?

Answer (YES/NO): NO